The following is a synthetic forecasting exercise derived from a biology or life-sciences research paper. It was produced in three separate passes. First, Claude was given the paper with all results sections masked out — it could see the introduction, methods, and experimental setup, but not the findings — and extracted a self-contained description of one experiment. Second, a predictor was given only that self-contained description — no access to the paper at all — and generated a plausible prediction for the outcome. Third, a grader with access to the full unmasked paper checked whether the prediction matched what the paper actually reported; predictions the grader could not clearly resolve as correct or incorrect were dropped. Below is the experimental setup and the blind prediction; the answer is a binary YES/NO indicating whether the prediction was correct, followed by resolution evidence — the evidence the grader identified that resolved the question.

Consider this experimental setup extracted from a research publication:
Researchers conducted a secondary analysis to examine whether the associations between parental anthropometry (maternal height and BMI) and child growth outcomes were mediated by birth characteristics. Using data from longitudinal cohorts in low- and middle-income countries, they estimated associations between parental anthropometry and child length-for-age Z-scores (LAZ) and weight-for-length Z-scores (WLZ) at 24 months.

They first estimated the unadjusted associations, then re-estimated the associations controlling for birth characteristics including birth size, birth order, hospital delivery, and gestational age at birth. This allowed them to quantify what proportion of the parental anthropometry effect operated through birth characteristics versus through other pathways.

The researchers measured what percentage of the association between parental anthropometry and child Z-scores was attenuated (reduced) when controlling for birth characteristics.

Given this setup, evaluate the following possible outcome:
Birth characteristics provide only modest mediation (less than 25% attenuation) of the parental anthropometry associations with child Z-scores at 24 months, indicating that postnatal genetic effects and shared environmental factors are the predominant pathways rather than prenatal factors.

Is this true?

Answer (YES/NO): NO